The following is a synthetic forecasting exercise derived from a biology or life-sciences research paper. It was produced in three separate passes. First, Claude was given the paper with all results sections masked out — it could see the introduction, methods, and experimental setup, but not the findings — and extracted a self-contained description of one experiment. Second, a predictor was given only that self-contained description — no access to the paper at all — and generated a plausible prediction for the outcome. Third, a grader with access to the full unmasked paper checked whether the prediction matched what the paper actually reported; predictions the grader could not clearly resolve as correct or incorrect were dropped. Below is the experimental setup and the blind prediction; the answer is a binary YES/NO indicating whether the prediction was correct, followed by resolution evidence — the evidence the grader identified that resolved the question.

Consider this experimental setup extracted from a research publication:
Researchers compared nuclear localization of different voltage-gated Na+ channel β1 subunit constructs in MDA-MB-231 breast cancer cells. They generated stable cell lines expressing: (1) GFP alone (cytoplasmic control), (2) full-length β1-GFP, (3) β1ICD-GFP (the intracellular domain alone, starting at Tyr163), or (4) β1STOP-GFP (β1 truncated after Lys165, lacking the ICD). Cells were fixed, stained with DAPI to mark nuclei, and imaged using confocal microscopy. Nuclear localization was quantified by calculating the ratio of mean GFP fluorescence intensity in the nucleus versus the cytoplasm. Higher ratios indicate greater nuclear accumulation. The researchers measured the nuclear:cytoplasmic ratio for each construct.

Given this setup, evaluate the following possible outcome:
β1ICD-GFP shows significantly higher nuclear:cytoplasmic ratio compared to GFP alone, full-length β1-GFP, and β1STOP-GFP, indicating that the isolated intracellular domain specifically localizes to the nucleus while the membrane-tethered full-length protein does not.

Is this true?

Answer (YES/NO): NO